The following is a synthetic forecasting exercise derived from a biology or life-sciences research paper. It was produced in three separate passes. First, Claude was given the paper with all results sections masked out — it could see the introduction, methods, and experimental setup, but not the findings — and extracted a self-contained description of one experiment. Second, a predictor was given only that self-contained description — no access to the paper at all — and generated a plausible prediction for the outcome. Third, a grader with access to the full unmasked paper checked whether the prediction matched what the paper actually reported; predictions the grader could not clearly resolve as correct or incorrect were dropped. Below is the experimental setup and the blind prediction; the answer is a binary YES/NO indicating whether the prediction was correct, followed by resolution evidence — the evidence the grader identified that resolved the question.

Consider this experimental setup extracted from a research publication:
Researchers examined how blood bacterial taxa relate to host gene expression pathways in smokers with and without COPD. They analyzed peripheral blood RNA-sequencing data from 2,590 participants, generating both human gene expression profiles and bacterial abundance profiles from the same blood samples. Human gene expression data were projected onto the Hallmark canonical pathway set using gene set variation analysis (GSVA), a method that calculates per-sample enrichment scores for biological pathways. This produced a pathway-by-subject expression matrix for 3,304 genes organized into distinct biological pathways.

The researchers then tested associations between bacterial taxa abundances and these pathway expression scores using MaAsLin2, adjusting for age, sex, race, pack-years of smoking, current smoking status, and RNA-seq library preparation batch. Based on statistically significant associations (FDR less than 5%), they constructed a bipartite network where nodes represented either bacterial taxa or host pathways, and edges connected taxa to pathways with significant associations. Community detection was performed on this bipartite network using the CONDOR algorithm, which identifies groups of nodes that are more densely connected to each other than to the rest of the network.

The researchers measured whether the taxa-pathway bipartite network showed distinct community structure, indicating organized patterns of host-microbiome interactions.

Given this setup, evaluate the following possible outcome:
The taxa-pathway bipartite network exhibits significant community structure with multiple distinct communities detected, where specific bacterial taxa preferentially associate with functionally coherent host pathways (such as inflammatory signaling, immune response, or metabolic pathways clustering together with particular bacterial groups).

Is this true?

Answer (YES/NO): YES